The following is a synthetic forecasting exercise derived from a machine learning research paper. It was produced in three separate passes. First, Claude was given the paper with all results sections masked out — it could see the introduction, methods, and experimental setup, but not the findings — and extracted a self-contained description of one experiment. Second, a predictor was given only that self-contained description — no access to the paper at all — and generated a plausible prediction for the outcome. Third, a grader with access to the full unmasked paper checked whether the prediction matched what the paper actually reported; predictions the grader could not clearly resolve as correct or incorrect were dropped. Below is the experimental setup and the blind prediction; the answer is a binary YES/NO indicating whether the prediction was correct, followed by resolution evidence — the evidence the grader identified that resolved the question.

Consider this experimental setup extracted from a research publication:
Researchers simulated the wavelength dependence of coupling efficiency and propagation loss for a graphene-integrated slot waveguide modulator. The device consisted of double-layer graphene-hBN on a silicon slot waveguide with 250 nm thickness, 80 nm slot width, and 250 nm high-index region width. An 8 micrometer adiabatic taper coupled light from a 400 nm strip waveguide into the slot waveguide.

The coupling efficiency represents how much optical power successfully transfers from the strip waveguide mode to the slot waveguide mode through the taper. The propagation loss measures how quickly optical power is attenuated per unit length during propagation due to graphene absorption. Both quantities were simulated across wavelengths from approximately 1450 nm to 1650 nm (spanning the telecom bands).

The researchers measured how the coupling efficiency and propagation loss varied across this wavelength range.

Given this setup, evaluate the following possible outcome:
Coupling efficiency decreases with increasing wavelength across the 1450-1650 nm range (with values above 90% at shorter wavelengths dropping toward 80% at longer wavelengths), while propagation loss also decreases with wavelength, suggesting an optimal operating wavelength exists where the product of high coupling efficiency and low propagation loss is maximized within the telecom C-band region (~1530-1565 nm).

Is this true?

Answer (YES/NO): NO